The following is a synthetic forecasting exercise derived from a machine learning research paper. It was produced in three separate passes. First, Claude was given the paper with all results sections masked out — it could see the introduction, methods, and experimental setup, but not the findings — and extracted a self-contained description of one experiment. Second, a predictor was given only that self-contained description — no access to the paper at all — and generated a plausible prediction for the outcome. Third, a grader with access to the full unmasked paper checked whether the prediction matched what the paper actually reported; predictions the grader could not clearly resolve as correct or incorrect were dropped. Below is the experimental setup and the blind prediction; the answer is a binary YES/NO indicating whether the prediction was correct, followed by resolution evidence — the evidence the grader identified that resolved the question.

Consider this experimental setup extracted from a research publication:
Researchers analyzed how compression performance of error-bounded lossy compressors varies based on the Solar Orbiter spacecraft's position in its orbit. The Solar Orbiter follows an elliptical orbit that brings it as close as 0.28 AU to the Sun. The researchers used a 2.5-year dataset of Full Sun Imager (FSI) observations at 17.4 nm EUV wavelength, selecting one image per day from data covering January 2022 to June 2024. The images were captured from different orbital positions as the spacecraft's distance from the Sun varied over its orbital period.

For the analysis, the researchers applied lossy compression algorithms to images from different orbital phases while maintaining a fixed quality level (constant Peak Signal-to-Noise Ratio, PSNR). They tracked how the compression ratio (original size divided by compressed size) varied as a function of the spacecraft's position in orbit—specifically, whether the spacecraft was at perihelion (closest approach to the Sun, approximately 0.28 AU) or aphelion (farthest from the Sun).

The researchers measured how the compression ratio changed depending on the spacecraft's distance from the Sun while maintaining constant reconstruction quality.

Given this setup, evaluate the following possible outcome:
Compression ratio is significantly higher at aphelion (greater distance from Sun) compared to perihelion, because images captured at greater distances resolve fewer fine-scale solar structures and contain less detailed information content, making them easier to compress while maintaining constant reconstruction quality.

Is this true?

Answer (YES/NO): YES